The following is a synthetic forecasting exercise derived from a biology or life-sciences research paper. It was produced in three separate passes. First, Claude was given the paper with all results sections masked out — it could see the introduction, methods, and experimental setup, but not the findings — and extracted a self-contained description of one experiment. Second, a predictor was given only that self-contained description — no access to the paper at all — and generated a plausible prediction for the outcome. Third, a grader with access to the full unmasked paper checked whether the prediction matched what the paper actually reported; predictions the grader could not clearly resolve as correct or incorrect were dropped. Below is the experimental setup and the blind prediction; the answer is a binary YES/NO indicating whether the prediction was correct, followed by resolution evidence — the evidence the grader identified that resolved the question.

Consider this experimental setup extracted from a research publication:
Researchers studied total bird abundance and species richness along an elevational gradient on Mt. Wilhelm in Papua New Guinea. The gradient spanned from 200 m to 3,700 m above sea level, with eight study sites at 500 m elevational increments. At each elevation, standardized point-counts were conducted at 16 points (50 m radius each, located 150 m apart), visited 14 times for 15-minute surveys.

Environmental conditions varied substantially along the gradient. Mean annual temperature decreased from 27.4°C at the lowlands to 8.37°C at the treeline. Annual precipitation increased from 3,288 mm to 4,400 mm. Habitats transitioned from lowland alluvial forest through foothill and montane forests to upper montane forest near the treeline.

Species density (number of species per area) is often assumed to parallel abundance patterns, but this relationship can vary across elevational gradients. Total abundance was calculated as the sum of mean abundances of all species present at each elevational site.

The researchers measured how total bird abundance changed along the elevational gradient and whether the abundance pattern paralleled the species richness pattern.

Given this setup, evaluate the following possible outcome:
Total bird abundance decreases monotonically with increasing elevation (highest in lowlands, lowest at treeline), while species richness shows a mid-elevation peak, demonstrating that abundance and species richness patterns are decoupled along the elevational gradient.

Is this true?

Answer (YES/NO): NO